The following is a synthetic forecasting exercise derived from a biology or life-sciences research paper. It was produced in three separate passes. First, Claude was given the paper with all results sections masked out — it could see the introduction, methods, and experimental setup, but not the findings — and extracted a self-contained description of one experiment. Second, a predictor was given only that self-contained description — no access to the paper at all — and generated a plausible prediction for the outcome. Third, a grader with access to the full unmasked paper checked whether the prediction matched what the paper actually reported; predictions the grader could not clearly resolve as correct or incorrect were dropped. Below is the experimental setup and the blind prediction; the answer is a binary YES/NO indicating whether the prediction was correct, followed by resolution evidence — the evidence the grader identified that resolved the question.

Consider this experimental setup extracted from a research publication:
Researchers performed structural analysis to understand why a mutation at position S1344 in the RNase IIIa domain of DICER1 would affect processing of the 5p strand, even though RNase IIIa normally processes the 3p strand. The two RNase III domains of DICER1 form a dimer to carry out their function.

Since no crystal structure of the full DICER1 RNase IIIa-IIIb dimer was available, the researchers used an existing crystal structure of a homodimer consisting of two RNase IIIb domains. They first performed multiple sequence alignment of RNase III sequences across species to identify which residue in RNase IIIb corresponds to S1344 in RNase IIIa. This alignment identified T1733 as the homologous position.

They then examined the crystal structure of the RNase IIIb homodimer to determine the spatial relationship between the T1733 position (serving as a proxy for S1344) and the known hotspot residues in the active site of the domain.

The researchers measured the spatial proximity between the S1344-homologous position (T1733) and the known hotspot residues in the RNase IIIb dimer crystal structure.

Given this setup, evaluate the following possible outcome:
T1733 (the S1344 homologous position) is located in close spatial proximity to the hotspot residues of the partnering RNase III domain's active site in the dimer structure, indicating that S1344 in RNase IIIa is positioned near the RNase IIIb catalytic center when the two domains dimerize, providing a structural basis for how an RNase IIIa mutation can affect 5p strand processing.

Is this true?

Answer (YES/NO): YES